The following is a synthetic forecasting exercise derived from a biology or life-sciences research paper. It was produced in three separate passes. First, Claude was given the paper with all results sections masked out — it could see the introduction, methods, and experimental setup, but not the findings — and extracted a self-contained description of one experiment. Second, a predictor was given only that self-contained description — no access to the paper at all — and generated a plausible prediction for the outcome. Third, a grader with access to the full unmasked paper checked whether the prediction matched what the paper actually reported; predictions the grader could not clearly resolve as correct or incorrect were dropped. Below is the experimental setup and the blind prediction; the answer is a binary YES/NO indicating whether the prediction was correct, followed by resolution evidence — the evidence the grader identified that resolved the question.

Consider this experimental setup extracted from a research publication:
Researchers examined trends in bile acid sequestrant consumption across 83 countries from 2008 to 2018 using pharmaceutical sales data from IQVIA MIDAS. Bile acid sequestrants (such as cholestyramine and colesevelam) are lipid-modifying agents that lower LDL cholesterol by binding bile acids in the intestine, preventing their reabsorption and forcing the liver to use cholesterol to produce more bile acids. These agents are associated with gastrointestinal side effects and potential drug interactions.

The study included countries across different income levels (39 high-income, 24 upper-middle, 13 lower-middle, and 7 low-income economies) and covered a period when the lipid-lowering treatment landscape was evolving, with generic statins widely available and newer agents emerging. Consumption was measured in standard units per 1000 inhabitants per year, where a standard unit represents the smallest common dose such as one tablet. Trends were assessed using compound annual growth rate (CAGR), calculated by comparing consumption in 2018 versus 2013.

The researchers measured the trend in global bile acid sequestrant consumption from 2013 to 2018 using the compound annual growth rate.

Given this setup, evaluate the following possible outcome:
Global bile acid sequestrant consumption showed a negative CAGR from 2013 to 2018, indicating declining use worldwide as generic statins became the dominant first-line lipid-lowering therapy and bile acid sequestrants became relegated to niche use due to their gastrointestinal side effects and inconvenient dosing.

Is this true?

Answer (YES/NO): YES